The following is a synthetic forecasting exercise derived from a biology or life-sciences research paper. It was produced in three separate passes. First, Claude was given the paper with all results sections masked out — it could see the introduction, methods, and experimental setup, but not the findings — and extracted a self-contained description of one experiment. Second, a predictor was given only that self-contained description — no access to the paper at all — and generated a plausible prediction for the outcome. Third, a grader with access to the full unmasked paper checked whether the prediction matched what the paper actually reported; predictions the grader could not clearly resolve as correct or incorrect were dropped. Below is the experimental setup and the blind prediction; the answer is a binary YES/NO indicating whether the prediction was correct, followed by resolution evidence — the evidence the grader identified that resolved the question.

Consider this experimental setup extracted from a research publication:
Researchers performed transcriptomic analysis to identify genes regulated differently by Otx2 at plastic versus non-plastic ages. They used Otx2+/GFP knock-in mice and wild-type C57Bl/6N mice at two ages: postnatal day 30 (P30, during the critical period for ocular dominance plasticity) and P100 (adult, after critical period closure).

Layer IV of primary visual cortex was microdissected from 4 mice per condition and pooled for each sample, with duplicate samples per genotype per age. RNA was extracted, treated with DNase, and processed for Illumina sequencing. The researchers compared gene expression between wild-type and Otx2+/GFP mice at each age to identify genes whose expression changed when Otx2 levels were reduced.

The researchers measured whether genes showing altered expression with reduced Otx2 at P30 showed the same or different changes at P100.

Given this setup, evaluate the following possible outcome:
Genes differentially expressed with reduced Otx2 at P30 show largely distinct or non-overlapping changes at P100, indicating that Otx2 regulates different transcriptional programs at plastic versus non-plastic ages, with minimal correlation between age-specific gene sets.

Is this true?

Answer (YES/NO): NO